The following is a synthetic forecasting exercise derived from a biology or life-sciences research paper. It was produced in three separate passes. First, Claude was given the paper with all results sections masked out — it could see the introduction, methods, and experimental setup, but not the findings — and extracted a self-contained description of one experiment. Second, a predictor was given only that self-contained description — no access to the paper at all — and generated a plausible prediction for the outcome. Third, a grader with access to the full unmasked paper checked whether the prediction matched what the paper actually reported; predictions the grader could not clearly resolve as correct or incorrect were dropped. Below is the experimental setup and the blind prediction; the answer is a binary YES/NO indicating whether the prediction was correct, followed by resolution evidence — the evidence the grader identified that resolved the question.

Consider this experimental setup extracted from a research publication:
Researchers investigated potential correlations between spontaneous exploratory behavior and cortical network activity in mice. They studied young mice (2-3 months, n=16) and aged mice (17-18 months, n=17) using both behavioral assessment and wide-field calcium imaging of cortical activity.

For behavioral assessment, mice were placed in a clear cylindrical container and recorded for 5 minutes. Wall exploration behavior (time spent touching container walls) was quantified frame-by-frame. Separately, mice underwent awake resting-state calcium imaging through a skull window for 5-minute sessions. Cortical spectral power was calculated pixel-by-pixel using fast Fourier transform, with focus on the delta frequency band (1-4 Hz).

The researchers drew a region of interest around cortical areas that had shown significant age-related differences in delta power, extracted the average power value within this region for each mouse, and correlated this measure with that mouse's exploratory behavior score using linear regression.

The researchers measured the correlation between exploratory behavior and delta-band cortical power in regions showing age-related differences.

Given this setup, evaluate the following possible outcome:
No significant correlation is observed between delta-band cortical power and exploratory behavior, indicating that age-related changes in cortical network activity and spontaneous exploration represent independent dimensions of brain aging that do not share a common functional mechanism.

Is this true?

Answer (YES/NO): NO